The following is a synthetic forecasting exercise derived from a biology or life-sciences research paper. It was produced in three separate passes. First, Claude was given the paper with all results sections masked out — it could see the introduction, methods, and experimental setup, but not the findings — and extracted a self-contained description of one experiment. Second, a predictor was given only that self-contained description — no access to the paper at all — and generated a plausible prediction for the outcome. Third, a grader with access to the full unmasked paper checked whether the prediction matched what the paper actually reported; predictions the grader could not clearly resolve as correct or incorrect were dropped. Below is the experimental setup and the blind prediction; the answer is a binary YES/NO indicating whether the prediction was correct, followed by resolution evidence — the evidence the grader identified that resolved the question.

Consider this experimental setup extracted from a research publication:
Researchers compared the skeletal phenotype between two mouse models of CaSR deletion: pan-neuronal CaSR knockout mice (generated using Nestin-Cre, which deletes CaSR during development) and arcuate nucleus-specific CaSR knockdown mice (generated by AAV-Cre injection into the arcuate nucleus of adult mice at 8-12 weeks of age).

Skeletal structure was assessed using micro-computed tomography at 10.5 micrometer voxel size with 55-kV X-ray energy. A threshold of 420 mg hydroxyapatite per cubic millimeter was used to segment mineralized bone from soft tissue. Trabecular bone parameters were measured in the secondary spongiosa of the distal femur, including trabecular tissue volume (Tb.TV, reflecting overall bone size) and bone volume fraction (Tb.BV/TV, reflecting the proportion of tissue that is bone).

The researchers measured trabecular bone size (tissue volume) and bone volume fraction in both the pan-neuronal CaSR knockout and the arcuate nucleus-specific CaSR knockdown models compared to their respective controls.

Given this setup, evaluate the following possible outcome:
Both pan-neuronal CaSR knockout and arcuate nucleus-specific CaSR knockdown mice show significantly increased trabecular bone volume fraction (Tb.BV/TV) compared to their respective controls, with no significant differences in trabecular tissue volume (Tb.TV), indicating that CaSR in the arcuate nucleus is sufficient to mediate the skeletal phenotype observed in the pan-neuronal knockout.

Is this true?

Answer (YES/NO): NO